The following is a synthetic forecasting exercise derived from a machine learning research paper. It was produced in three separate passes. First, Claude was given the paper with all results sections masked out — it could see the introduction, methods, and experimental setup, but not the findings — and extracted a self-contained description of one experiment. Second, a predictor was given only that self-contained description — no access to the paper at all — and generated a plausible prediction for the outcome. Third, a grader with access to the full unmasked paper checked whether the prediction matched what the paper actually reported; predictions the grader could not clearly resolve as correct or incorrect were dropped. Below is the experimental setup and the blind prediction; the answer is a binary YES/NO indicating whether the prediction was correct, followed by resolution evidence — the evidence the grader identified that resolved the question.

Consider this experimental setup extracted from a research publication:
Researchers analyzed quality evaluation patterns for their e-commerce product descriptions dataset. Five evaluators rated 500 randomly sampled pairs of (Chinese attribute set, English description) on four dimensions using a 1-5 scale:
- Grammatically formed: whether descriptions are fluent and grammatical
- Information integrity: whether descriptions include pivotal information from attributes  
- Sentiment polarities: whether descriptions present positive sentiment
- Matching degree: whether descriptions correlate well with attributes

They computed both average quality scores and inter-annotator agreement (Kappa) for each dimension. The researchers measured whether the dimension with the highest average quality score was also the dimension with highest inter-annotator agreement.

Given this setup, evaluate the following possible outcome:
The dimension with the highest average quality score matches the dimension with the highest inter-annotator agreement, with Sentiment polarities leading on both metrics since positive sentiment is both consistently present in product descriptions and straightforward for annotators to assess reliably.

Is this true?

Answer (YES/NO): YES